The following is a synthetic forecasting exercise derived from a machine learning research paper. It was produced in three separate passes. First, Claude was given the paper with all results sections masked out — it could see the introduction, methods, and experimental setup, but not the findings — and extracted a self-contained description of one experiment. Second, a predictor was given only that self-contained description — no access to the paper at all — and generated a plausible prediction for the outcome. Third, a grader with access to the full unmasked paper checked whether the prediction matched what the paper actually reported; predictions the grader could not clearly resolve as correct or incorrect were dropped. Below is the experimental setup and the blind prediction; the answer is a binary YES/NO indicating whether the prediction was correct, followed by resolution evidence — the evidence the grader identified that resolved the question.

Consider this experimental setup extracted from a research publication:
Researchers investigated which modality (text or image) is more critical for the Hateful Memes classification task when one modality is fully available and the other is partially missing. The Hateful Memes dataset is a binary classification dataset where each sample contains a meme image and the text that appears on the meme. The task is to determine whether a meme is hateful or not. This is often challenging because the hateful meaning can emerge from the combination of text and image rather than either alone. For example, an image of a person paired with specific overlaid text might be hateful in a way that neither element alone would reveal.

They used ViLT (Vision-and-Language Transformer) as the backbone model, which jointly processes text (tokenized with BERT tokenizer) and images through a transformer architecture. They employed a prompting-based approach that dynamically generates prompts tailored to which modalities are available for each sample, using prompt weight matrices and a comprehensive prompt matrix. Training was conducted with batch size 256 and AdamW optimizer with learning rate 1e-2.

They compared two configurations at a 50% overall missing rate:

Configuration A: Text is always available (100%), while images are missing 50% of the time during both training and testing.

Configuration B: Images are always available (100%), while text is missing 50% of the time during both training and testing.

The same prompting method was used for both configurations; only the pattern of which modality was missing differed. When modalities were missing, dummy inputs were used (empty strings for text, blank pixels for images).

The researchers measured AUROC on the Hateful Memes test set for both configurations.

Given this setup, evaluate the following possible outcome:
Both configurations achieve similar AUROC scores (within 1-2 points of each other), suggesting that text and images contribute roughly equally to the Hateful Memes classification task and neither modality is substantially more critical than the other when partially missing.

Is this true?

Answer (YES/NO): YES